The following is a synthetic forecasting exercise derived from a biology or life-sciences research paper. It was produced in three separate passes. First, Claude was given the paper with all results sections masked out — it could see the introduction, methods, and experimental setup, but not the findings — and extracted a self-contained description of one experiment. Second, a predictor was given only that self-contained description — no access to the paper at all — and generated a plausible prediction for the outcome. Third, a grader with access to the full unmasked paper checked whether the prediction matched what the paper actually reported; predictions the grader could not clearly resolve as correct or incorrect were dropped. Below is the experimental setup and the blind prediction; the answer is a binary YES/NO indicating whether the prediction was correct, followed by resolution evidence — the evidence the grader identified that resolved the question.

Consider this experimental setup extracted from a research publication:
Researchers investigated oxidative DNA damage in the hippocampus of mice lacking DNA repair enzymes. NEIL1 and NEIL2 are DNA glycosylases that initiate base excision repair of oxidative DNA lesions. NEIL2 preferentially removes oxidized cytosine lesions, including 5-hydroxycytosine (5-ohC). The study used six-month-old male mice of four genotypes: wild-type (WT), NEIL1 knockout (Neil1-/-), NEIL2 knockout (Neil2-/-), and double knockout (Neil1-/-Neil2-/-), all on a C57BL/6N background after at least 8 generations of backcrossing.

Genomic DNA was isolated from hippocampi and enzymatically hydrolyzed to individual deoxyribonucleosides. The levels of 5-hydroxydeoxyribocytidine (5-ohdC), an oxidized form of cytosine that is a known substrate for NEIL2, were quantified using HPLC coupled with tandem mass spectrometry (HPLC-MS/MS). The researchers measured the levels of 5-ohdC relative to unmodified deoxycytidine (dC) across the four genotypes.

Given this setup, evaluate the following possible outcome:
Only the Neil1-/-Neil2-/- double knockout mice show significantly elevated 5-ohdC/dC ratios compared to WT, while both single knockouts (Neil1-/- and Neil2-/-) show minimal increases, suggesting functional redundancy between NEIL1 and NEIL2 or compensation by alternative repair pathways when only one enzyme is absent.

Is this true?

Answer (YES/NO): NO